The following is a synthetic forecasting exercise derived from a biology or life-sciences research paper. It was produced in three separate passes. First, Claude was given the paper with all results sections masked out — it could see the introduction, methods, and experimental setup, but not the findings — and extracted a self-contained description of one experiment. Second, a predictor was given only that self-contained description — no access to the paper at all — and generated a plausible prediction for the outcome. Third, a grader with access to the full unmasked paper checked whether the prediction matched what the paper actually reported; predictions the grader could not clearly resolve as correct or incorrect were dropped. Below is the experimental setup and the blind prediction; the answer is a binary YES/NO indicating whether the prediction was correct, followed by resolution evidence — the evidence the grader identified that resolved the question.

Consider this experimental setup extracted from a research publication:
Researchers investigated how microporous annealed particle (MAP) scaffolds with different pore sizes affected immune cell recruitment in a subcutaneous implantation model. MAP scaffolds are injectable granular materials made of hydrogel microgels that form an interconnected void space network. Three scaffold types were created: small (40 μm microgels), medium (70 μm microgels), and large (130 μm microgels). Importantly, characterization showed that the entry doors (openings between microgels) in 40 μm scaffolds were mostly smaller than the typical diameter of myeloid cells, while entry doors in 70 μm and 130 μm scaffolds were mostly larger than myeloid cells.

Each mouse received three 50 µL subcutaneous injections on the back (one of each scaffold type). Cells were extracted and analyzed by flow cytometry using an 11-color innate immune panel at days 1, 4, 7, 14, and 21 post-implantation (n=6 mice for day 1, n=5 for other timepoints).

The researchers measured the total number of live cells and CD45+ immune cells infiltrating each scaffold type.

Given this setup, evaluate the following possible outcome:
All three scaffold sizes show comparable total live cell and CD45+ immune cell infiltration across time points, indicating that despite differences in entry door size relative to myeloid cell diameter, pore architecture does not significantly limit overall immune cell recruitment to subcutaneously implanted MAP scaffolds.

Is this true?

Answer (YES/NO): YES